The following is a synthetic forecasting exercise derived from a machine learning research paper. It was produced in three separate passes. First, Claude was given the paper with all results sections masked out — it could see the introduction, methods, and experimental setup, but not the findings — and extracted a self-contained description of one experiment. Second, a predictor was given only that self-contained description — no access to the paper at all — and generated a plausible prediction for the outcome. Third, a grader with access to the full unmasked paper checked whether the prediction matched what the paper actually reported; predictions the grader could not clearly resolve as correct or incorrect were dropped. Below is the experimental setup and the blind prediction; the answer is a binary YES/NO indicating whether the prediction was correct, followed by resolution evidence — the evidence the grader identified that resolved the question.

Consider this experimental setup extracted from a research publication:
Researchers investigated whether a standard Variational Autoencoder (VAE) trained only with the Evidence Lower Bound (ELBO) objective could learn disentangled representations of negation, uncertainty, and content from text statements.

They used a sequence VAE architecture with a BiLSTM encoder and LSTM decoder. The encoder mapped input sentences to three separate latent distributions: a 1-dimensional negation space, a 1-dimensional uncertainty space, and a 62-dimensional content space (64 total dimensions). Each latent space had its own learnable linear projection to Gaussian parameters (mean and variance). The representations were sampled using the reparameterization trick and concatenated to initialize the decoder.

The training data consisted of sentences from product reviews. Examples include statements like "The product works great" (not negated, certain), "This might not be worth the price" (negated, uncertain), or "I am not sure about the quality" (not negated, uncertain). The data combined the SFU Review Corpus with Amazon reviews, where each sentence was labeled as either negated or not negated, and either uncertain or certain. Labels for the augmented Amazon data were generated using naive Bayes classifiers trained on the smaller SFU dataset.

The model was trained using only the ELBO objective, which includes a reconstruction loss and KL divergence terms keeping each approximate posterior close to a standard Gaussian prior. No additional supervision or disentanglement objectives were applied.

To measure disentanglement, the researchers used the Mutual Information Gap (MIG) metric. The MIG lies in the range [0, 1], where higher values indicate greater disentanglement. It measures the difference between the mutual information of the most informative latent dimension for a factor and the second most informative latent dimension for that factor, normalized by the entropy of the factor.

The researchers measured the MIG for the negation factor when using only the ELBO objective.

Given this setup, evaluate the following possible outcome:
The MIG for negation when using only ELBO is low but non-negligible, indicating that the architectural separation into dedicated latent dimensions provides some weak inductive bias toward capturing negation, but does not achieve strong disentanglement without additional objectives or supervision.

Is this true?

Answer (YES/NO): NO